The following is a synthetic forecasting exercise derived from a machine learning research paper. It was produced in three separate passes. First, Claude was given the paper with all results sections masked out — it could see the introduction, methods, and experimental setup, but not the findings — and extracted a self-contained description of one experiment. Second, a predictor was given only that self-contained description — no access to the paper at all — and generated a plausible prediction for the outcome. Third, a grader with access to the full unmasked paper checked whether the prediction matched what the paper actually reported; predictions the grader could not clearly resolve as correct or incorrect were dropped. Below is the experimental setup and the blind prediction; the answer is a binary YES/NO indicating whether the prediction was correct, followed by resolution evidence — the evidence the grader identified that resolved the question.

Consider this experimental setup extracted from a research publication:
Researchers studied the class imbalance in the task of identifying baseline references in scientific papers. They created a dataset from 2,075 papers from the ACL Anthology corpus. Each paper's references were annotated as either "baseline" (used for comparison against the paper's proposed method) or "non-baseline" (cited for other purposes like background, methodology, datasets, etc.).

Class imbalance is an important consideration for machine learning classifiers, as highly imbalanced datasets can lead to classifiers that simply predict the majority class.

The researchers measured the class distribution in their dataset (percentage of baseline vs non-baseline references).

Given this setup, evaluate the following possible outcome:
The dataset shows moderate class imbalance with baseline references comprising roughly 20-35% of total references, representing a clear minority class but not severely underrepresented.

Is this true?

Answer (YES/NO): NO